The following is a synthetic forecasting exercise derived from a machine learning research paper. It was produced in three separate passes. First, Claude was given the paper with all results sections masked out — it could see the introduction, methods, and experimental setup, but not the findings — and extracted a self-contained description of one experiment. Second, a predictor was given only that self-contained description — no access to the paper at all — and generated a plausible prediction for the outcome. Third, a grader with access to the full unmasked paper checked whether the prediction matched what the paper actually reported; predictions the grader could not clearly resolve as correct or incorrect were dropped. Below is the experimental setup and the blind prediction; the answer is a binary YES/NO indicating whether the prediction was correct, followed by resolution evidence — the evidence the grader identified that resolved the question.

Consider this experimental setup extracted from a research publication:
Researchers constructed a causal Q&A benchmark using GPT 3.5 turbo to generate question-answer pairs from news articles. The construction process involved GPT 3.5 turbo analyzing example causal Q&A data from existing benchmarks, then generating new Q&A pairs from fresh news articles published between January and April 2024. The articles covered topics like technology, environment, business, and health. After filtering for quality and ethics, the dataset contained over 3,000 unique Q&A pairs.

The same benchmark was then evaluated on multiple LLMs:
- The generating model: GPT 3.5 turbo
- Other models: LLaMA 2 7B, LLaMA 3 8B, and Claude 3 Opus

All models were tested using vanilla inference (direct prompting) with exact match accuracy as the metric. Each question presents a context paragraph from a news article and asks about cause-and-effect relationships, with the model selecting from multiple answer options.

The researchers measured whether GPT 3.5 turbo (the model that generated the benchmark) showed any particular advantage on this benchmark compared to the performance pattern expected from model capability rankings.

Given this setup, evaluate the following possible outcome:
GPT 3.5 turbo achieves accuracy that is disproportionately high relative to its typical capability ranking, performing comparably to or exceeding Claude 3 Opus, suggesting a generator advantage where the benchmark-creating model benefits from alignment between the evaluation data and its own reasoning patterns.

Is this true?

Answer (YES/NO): NO